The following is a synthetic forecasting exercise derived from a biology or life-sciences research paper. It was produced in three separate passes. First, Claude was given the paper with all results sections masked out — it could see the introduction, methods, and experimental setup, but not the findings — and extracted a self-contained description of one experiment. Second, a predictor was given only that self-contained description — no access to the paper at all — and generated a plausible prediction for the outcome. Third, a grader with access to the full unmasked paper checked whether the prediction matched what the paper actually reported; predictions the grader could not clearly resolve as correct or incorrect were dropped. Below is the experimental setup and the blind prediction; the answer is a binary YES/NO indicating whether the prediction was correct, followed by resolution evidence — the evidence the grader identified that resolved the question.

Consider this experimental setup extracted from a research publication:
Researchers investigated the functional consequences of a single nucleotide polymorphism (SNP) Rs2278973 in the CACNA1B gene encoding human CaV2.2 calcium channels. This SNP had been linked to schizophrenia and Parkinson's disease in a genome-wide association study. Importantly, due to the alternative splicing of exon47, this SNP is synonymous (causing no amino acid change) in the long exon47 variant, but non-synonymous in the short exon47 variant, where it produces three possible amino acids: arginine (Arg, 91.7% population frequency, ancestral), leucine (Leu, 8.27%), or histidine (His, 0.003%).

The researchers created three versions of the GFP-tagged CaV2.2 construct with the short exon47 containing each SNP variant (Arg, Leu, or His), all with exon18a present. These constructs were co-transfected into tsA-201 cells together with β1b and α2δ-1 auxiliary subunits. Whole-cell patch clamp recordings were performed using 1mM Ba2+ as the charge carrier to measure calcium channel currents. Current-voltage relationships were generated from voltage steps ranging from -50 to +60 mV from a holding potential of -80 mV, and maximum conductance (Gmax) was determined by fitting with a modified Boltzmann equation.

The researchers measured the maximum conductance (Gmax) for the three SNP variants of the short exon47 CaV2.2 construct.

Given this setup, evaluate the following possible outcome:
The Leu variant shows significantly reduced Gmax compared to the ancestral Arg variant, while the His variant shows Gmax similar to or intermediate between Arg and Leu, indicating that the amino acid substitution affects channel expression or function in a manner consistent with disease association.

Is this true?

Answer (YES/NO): NO